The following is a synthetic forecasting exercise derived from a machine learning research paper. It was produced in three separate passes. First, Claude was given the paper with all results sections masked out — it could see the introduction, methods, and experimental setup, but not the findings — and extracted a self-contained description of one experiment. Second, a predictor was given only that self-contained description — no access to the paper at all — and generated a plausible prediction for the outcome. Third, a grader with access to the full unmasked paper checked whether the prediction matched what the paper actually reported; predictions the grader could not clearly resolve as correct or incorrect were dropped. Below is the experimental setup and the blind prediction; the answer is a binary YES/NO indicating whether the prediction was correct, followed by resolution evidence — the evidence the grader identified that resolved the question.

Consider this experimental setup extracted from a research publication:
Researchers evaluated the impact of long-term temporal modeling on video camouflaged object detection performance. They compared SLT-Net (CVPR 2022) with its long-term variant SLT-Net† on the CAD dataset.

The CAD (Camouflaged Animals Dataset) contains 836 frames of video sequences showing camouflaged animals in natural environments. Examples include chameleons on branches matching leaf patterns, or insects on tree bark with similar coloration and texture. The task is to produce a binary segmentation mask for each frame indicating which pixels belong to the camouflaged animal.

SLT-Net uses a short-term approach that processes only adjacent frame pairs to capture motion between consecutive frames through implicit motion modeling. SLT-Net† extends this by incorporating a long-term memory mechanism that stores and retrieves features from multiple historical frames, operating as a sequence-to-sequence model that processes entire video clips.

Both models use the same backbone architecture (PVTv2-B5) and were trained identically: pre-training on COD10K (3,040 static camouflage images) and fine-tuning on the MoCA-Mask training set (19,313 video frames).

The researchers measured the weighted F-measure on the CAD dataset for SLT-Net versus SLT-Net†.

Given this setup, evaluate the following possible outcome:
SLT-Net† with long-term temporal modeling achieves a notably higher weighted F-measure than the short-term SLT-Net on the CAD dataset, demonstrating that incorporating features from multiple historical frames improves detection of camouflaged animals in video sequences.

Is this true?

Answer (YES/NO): NO